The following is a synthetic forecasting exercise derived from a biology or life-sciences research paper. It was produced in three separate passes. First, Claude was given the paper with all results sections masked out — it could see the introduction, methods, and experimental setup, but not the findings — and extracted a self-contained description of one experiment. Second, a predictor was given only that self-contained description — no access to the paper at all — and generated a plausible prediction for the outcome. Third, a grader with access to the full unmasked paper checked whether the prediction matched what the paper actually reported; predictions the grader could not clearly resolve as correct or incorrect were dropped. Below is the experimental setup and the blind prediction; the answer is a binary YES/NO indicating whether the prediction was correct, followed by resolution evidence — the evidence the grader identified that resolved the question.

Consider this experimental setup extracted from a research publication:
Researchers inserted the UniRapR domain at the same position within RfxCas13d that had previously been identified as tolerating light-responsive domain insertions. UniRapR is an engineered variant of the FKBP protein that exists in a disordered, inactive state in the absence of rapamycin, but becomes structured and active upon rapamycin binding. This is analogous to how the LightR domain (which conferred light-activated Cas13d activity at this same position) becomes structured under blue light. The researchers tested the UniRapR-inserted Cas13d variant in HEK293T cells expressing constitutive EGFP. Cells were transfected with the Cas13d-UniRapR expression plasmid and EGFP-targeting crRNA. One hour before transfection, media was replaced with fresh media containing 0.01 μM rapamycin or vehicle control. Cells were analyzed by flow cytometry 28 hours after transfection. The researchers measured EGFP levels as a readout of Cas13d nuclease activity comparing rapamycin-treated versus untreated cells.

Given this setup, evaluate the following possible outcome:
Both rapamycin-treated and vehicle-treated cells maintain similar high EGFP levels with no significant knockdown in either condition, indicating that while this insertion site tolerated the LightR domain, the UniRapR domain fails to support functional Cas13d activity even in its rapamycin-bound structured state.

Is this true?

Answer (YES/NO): NO